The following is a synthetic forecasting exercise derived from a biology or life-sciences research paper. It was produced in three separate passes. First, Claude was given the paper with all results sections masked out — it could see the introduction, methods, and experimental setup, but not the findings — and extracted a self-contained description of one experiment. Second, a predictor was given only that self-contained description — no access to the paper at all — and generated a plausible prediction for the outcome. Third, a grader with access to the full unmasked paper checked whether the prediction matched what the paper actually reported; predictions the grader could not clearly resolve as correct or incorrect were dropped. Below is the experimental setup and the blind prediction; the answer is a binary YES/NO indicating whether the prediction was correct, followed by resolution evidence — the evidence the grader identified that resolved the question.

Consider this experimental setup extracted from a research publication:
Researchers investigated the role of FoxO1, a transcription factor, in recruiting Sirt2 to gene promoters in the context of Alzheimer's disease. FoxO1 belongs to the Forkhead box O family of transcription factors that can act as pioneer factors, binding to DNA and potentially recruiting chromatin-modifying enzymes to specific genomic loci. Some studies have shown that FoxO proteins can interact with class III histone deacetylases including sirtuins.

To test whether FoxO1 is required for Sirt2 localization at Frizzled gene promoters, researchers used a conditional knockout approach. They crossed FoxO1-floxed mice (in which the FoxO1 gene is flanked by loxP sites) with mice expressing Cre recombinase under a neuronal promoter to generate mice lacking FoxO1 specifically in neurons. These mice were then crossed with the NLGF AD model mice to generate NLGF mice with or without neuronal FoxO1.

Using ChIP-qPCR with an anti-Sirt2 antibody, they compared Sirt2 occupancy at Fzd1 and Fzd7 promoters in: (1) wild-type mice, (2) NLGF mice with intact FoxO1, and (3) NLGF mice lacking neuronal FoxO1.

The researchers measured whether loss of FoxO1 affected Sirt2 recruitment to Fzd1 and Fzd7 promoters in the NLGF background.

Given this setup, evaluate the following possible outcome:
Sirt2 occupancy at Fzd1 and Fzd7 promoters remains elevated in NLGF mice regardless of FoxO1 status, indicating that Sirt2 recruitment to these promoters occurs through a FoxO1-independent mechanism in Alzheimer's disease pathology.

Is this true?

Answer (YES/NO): NO